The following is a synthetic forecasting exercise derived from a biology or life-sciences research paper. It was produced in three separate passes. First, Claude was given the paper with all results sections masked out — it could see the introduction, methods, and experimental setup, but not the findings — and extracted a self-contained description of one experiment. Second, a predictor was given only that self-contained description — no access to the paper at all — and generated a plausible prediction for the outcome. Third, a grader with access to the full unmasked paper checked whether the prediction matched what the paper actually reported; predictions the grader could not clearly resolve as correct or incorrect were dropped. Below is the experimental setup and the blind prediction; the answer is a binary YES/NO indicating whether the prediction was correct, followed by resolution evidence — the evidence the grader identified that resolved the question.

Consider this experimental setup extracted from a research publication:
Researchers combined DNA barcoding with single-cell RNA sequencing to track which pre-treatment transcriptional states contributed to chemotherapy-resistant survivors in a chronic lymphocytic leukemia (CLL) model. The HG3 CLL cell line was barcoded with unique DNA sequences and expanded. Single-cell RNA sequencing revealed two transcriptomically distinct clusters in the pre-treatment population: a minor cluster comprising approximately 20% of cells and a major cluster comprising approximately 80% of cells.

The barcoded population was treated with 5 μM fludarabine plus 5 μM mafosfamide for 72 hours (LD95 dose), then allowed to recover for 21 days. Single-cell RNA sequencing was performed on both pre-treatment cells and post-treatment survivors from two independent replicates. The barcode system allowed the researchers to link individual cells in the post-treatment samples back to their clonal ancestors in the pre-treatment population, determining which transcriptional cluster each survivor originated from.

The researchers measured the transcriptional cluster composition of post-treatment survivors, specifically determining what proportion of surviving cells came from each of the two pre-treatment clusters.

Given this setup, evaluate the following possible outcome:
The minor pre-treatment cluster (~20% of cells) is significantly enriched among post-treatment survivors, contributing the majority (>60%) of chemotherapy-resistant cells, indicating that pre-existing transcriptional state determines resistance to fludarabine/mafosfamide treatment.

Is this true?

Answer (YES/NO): YES